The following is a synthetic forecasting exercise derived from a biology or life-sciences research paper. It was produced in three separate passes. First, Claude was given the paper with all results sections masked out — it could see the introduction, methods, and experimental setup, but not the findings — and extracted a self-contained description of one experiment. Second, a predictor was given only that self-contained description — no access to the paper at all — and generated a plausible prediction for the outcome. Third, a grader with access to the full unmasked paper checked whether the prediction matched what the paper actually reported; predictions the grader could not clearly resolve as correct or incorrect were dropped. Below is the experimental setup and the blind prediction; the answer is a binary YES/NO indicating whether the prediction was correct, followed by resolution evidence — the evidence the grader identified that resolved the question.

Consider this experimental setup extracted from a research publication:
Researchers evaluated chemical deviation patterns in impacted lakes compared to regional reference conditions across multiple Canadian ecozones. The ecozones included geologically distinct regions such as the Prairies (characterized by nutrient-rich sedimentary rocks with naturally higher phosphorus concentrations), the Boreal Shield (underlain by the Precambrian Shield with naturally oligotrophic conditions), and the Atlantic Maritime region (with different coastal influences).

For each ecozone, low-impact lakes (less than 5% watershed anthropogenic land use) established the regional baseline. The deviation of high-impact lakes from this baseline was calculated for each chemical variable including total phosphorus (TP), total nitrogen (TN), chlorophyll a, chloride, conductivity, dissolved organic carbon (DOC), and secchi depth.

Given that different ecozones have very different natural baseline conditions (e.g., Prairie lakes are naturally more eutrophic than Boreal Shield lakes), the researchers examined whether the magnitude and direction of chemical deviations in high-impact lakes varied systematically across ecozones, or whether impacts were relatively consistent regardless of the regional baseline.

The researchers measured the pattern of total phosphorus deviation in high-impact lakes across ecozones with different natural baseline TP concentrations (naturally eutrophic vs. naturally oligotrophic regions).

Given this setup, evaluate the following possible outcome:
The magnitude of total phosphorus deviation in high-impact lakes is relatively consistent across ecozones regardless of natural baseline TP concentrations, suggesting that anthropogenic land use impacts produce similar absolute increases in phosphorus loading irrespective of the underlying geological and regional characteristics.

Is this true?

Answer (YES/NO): NO